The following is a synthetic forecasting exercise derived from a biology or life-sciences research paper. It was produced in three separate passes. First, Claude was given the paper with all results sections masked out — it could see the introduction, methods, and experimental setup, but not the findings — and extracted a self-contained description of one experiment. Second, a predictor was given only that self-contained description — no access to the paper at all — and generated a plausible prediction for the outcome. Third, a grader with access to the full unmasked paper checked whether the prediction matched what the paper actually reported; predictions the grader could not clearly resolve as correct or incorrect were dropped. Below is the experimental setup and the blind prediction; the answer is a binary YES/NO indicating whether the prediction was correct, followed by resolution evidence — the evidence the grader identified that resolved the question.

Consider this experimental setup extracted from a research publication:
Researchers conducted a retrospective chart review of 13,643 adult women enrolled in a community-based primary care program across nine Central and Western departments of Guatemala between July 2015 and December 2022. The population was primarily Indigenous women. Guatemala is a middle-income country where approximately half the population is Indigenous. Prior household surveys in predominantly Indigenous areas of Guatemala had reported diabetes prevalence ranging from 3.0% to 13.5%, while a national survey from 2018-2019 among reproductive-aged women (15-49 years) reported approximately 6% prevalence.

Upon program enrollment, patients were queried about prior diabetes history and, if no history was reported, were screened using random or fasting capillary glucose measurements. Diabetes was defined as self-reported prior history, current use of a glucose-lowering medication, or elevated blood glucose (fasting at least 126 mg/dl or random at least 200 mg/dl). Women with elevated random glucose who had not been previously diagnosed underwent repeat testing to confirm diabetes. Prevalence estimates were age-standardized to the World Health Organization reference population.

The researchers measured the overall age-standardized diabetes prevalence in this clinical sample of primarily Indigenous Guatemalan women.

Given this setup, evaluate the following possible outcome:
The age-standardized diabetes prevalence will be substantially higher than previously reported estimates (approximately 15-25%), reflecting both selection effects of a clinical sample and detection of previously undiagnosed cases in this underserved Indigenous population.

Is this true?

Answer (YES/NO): NO